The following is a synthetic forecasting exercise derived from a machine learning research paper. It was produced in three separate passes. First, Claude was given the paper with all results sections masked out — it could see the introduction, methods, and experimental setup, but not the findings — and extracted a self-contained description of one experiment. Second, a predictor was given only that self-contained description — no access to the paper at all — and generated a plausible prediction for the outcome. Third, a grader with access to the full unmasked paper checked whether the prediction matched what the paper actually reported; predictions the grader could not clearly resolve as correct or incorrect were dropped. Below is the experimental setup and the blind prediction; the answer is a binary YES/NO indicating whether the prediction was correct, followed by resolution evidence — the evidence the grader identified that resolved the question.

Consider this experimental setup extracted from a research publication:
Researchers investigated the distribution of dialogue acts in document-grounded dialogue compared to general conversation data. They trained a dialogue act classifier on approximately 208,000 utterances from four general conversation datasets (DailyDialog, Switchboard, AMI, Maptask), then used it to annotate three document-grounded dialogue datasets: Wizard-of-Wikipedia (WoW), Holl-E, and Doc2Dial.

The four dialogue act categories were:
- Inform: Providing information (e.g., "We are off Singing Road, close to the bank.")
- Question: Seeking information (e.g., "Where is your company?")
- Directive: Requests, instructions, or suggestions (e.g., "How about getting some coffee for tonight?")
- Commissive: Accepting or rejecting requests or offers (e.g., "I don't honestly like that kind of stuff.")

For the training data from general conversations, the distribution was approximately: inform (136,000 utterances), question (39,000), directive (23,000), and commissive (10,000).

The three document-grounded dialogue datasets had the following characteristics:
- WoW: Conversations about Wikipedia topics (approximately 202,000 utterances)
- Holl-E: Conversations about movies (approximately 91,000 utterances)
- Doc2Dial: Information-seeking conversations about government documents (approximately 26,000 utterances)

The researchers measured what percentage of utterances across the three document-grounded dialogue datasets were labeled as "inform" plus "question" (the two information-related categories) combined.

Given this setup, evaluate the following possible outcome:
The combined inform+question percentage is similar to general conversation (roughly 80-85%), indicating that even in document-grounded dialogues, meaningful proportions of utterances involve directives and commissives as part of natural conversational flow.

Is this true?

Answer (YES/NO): NO